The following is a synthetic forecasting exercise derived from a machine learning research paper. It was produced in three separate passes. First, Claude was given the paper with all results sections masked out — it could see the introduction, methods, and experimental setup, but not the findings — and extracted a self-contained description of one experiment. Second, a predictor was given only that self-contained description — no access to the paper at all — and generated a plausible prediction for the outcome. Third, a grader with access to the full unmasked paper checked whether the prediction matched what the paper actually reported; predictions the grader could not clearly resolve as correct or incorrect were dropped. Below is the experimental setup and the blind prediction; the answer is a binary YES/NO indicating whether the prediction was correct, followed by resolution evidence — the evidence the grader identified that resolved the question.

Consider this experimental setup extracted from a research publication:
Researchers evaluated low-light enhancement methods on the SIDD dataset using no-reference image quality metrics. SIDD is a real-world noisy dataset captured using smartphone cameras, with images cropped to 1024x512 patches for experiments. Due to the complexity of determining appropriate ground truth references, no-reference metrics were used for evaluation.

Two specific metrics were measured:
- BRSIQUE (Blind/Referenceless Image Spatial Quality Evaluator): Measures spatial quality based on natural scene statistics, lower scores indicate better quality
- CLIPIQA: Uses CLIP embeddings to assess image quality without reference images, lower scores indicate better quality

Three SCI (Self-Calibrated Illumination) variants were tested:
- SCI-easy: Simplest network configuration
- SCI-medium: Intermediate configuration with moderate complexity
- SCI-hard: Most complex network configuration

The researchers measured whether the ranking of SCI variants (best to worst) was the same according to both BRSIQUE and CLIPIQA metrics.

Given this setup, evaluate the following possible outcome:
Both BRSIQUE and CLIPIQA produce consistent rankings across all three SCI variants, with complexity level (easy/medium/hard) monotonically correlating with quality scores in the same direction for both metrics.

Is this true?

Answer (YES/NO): NO